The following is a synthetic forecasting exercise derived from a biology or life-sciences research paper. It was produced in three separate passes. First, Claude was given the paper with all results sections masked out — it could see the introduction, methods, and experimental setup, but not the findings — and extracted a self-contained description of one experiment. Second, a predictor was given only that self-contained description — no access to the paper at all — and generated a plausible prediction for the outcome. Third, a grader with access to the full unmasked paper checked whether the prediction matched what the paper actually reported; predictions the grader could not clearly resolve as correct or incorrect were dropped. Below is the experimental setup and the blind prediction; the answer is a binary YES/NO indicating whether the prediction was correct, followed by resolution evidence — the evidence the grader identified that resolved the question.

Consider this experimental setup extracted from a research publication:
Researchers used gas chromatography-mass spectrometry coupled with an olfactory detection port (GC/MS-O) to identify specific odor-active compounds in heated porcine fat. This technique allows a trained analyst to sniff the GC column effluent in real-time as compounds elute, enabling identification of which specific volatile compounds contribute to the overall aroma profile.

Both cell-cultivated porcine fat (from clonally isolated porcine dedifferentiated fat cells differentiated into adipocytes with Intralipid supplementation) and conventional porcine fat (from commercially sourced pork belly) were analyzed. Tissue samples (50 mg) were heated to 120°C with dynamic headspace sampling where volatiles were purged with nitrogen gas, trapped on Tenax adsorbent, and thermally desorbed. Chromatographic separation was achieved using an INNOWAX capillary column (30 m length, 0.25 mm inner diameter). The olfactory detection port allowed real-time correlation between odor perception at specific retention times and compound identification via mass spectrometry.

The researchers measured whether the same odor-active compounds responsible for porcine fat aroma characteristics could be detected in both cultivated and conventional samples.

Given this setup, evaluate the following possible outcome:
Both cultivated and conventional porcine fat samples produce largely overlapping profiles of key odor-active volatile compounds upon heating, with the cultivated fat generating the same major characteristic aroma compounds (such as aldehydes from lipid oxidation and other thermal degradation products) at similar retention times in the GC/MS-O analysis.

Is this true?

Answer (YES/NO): YES